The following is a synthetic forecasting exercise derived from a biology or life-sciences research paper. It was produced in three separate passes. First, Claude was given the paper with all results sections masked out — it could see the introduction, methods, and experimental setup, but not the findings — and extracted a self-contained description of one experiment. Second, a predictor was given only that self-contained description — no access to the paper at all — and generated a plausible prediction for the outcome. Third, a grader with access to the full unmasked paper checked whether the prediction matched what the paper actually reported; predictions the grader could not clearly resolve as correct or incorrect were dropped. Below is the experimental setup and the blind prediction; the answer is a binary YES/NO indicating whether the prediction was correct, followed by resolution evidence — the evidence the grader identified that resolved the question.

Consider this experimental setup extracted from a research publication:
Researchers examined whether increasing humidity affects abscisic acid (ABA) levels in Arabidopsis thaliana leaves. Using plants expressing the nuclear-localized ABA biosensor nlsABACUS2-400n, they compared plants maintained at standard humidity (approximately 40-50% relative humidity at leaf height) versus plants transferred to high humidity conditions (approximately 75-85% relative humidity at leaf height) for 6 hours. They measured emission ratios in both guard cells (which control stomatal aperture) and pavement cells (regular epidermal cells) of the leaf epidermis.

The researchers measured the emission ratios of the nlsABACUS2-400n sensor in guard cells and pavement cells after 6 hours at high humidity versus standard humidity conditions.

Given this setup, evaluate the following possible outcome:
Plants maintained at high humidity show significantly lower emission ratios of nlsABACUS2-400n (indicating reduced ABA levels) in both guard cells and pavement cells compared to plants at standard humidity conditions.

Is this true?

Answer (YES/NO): YES